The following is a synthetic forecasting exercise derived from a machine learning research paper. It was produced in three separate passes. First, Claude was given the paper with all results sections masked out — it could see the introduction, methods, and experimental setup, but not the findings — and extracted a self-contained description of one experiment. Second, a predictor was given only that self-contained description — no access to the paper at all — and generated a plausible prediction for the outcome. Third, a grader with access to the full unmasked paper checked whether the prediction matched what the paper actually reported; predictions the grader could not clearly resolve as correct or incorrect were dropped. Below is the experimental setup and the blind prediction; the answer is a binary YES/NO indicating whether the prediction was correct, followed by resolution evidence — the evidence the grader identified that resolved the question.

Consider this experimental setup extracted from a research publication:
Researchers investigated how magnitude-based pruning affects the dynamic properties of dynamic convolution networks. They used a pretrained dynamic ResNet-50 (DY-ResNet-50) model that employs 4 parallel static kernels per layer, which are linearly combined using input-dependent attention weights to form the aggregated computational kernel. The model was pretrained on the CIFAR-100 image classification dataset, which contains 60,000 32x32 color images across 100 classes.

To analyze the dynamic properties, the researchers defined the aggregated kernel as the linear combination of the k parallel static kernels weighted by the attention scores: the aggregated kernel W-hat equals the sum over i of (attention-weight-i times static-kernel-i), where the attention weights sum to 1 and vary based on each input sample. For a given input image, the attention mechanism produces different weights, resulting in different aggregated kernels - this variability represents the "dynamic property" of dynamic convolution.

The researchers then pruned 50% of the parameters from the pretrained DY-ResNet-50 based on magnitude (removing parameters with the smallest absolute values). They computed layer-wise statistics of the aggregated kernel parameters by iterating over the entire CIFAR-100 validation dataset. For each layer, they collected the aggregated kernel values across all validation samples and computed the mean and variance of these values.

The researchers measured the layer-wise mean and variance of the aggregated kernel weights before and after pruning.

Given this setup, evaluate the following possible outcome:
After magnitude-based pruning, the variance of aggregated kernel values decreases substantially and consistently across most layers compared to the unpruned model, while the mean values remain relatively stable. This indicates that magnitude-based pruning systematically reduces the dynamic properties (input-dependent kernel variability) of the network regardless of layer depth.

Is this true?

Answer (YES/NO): NO